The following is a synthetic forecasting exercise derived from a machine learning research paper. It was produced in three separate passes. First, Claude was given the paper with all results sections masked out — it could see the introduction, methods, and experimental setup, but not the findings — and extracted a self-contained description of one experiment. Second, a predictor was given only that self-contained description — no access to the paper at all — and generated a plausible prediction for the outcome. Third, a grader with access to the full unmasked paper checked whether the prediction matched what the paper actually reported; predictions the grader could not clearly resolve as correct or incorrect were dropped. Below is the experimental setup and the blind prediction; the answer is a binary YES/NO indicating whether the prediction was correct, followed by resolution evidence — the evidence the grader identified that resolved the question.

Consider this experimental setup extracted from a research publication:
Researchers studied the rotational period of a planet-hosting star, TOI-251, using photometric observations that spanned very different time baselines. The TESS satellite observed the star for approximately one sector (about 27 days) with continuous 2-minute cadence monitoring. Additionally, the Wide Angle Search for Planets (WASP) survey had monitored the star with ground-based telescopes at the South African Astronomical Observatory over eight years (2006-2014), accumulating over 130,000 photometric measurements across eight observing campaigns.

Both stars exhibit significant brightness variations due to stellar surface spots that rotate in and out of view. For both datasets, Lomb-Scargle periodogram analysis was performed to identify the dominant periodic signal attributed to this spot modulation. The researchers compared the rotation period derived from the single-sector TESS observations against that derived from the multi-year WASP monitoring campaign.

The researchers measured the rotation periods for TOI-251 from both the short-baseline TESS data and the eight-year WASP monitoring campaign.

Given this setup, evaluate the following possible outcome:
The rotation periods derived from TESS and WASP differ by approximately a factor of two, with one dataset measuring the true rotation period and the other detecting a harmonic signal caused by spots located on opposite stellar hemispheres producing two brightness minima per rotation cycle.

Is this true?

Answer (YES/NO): NO